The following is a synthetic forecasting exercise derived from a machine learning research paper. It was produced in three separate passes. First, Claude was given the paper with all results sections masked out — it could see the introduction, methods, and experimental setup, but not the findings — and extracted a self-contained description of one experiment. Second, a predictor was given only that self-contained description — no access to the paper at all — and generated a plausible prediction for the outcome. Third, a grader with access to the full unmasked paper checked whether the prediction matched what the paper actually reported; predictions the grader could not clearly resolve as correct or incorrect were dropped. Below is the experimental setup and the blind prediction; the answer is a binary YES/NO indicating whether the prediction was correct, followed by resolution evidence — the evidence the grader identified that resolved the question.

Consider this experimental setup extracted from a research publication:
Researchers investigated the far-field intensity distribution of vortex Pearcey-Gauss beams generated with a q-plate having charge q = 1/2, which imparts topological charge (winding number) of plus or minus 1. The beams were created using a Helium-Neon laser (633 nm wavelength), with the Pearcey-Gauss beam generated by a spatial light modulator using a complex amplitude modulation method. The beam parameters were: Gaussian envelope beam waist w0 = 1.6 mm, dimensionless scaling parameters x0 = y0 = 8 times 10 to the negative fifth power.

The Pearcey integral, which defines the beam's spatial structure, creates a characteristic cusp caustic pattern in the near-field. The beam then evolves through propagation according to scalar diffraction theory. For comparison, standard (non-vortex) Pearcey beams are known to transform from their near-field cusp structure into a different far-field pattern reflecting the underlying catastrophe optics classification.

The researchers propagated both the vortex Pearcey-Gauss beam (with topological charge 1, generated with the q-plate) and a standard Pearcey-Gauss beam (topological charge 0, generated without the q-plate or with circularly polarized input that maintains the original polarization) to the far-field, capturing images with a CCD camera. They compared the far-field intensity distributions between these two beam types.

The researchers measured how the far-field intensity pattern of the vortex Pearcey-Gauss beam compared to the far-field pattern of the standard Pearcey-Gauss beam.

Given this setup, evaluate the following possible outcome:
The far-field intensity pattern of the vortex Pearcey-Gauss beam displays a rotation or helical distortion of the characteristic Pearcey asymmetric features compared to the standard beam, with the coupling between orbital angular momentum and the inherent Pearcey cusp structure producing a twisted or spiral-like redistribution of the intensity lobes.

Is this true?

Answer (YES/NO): NO